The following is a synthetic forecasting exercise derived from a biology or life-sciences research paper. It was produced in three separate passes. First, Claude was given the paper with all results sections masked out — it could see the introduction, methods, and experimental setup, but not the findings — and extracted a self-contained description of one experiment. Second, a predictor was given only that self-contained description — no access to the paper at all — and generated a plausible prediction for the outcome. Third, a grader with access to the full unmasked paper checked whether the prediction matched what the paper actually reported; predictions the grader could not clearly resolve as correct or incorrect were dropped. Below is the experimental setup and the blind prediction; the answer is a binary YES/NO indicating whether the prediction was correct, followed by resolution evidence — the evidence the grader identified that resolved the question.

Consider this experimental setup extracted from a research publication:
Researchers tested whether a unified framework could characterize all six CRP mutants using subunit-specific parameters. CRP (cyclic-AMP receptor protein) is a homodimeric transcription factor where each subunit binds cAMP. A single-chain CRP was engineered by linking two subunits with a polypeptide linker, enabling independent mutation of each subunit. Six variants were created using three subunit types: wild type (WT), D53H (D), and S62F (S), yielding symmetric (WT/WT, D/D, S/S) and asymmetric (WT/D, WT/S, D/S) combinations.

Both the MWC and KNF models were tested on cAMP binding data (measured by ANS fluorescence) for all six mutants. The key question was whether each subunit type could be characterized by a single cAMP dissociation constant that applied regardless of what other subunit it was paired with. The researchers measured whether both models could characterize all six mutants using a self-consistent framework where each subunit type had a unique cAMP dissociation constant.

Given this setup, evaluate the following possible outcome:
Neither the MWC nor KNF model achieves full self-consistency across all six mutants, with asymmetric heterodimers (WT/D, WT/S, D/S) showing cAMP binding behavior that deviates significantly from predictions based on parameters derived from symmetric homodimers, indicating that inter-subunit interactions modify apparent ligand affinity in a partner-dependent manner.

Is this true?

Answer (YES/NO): NO